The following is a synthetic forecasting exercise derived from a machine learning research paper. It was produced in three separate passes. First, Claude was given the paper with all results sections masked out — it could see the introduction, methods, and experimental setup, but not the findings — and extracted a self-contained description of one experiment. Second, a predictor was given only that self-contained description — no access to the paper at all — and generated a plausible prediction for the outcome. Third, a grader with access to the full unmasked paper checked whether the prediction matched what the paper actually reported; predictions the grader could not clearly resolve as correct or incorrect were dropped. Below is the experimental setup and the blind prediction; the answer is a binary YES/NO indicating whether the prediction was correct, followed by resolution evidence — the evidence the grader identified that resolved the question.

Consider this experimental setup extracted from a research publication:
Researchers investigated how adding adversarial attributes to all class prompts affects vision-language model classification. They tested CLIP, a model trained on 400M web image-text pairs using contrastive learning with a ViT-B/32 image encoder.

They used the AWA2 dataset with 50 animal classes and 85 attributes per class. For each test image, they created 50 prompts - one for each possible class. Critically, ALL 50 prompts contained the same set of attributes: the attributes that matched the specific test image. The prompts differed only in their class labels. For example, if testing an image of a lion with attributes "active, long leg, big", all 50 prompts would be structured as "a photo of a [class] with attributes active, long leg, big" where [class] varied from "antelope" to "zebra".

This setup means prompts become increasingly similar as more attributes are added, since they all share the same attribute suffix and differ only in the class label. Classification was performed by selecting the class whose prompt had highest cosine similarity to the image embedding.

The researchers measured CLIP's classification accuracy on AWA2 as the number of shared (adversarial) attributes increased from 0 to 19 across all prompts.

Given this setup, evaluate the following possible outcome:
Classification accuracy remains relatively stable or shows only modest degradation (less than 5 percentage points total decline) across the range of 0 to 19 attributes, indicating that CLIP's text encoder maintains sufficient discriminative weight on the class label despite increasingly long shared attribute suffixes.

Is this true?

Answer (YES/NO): YES